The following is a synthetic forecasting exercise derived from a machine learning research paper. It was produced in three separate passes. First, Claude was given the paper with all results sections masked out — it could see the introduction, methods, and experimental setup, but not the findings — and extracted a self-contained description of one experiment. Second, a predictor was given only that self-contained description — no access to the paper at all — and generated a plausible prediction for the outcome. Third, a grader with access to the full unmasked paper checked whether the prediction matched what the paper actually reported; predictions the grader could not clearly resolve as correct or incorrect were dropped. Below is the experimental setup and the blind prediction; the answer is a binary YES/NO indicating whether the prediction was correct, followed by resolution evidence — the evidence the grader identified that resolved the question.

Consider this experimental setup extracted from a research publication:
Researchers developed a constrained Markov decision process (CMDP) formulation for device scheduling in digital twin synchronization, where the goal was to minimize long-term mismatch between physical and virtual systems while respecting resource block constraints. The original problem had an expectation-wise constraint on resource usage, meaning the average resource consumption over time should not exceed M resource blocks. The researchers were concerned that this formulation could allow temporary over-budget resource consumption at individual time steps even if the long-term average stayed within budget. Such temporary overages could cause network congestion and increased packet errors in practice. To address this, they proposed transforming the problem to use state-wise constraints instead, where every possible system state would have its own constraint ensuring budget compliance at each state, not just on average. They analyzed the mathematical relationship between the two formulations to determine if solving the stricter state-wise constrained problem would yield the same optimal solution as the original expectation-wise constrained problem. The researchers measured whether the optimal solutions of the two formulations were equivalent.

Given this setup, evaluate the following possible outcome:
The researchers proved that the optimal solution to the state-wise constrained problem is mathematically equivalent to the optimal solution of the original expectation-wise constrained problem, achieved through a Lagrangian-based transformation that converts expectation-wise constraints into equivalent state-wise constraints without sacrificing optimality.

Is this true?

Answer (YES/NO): NO